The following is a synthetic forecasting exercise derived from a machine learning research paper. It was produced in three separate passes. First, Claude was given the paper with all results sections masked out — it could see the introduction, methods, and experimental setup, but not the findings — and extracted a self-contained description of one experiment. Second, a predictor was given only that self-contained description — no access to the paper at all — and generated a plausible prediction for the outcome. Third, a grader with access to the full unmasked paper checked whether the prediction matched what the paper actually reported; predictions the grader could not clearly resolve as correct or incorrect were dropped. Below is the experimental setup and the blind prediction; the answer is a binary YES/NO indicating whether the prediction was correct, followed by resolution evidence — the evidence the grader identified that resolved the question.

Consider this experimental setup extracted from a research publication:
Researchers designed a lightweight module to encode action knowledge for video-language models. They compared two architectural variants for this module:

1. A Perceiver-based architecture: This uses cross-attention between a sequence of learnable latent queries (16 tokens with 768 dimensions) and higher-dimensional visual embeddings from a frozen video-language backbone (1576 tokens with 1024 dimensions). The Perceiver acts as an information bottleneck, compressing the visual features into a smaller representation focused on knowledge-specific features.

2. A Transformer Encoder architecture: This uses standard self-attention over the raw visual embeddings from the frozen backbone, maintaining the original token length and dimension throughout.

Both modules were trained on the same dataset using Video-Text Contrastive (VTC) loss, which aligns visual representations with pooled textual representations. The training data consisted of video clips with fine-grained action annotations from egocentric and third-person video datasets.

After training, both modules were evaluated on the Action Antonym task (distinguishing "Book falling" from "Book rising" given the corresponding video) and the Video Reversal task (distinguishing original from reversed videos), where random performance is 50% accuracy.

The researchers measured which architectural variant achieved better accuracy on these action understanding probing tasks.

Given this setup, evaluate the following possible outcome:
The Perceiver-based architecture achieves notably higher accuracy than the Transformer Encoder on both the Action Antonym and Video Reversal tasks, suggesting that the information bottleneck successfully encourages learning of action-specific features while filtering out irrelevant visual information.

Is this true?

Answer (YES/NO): NO